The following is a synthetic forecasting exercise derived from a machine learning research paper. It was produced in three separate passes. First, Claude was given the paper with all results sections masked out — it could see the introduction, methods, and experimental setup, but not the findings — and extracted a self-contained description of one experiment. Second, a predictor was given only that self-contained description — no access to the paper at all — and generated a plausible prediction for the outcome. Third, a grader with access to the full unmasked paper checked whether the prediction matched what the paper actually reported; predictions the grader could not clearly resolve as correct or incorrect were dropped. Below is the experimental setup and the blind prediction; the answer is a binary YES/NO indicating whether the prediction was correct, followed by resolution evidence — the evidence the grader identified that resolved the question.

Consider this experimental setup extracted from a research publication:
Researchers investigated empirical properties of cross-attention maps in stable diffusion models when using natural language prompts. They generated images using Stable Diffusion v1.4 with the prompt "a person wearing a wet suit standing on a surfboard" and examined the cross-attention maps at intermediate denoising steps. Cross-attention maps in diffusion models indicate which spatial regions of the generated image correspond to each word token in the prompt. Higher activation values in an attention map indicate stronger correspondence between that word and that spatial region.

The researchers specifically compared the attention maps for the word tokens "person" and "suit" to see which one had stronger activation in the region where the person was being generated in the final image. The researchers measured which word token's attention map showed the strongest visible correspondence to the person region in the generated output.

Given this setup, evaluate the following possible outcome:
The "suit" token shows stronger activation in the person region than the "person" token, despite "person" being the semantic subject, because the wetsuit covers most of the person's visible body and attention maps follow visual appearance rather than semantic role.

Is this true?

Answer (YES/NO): YES